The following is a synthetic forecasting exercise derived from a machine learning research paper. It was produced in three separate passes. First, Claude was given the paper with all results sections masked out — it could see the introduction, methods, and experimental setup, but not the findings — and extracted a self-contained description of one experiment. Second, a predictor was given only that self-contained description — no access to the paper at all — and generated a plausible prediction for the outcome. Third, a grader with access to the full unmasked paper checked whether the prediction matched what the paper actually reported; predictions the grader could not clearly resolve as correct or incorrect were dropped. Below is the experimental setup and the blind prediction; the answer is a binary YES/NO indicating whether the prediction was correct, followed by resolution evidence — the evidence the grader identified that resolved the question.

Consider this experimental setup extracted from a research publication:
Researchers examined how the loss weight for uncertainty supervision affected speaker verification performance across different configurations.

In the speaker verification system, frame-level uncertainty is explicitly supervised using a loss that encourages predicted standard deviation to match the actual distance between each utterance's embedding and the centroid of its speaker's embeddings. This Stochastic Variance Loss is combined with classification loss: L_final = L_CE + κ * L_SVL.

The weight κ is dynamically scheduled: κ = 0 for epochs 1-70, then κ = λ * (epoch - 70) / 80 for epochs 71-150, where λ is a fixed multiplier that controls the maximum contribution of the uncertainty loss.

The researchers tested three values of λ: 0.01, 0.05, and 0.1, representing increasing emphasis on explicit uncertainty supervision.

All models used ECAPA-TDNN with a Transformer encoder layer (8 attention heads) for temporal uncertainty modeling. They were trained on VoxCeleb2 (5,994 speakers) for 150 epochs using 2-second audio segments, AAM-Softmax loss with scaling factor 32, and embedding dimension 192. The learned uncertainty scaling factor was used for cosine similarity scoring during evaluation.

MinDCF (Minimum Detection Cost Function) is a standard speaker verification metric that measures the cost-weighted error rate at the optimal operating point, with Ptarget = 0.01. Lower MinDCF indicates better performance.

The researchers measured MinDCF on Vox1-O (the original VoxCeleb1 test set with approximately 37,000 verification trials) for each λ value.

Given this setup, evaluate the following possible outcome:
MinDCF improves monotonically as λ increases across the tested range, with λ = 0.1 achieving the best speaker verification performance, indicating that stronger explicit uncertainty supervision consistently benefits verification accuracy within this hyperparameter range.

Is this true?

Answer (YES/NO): YES